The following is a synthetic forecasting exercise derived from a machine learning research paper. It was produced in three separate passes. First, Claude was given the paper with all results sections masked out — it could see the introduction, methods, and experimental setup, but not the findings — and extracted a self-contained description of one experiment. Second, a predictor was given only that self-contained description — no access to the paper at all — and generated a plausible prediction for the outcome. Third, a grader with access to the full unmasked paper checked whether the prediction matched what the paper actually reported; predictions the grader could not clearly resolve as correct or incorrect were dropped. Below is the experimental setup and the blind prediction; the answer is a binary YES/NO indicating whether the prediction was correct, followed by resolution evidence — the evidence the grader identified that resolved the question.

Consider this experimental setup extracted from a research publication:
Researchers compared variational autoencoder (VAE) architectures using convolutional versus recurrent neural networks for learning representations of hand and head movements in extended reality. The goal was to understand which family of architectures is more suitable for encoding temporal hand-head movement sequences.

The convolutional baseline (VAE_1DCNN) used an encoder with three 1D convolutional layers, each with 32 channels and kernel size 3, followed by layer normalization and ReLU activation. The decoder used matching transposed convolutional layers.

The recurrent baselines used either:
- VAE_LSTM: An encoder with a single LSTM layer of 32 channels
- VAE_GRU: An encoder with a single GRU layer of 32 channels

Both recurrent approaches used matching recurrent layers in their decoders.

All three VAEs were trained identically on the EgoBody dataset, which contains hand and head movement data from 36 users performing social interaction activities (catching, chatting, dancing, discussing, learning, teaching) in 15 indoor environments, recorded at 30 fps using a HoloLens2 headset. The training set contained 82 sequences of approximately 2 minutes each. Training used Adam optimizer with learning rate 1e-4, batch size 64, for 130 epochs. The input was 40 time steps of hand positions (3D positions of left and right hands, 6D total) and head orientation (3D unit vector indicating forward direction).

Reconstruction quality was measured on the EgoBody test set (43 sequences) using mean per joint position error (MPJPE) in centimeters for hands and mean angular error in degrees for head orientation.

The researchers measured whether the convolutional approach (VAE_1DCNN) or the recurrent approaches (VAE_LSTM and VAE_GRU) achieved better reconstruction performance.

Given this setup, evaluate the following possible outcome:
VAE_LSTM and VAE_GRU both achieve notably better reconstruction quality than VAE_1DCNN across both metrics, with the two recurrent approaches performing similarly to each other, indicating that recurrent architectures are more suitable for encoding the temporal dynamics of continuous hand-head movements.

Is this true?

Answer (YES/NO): NO